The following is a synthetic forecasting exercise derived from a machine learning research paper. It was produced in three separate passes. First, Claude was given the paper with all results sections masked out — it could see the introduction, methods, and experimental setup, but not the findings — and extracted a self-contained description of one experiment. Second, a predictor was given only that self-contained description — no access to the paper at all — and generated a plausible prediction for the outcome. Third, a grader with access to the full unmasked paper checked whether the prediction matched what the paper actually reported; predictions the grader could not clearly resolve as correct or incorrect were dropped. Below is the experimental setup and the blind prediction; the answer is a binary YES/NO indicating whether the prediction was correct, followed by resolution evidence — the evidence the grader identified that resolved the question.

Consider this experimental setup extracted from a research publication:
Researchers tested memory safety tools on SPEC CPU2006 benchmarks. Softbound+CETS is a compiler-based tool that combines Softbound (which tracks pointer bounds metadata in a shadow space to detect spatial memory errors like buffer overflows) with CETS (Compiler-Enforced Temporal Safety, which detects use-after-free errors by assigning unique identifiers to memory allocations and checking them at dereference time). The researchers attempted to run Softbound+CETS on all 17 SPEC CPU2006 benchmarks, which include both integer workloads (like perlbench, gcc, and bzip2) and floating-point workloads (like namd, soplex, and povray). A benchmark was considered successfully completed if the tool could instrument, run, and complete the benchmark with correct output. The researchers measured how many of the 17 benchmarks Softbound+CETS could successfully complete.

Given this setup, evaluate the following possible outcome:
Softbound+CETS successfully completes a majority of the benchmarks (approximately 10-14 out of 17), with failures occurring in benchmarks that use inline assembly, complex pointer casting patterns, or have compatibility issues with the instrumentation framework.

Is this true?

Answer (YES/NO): NO